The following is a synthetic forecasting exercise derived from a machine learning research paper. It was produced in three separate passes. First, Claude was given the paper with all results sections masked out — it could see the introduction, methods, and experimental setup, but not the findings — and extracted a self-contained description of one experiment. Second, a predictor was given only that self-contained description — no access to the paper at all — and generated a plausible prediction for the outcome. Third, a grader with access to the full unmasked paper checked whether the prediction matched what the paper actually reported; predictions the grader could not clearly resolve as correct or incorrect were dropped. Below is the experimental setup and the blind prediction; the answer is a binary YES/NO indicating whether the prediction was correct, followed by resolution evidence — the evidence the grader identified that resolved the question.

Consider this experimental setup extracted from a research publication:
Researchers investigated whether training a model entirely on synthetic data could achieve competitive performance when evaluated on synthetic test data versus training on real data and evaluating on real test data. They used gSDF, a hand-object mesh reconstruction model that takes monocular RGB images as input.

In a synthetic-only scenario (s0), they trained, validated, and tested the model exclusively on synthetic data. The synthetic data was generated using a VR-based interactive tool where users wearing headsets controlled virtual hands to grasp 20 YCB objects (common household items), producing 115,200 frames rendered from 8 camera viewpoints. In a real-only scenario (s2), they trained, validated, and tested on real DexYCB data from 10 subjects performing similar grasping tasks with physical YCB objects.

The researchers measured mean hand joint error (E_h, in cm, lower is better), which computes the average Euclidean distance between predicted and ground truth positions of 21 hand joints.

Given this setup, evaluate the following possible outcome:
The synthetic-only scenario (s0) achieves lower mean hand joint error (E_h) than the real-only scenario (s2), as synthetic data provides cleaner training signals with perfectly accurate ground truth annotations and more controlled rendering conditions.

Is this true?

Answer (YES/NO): NO